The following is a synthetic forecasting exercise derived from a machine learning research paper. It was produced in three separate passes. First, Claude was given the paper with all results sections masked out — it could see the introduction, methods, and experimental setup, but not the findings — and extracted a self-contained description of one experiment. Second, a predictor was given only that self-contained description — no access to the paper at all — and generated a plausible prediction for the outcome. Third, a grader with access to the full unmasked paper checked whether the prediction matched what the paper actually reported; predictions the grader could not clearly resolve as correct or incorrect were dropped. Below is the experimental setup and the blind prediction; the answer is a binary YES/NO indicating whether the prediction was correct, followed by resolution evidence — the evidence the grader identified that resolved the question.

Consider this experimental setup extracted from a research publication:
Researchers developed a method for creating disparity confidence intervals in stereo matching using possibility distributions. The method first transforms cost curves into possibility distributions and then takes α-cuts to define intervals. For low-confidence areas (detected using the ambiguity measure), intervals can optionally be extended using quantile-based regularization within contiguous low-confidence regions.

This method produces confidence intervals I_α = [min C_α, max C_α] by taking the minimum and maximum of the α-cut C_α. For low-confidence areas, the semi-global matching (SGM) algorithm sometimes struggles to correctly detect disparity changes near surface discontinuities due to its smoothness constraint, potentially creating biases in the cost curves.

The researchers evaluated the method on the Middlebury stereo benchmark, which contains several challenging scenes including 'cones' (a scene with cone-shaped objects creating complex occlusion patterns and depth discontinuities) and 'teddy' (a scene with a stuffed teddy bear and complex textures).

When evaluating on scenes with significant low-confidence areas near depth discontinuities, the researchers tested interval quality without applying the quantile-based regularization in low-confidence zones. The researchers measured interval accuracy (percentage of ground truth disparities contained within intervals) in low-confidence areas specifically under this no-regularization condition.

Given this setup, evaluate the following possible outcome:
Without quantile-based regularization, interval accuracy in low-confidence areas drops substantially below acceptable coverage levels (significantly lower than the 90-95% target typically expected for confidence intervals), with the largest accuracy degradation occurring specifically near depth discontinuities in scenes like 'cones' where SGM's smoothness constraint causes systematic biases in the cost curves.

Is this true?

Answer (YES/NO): NO